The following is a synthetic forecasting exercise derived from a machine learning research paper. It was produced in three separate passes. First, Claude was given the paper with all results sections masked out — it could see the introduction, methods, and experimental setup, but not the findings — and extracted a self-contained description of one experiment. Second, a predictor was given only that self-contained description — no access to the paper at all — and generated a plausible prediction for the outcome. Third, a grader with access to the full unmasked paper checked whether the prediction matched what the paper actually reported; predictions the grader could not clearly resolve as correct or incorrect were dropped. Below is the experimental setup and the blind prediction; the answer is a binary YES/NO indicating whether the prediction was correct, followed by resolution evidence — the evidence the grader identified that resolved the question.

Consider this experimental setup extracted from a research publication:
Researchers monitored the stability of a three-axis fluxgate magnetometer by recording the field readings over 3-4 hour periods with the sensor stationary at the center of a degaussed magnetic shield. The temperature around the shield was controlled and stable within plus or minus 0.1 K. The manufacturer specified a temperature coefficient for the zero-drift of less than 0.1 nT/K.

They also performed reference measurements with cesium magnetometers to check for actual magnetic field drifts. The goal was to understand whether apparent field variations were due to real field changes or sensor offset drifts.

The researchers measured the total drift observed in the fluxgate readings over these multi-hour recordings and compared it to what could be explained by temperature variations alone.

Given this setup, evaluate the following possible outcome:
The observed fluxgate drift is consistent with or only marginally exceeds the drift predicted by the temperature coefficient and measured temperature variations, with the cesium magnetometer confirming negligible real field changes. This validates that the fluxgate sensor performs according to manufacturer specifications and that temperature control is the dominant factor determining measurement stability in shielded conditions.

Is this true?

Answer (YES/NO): NO